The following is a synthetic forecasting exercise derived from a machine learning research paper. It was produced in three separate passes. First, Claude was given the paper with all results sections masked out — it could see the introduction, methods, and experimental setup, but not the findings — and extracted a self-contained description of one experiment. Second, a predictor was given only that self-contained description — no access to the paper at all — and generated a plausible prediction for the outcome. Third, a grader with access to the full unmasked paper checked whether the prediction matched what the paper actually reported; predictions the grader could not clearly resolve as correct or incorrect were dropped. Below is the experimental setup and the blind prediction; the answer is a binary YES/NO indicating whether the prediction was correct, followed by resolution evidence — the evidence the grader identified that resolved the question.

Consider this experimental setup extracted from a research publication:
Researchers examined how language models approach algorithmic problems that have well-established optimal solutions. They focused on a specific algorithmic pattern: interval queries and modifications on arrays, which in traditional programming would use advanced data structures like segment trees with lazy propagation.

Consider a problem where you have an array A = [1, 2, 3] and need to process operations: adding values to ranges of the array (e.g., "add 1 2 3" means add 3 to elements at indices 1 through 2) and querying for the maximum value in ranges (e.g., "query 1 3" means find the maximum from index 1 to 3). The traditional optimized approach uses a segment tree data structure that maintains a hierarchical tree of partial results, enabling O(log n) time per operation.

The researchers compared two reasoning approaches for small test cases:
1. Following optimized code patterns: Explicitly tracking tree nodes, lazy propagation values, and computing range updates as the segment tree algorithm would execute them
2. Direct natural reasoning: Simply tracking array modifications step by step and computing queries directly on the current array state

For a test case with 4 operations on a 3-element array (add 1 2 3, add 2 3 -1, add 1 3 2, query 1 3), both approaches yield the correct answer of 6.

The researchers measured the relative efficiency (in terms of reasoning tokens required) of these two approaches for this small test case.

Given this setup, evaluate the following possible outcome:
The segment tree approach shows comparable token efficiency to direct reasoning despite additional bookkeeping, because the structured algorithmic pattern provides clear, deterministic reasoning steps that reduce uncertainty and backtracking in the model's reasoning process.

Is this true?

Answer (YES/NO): NO